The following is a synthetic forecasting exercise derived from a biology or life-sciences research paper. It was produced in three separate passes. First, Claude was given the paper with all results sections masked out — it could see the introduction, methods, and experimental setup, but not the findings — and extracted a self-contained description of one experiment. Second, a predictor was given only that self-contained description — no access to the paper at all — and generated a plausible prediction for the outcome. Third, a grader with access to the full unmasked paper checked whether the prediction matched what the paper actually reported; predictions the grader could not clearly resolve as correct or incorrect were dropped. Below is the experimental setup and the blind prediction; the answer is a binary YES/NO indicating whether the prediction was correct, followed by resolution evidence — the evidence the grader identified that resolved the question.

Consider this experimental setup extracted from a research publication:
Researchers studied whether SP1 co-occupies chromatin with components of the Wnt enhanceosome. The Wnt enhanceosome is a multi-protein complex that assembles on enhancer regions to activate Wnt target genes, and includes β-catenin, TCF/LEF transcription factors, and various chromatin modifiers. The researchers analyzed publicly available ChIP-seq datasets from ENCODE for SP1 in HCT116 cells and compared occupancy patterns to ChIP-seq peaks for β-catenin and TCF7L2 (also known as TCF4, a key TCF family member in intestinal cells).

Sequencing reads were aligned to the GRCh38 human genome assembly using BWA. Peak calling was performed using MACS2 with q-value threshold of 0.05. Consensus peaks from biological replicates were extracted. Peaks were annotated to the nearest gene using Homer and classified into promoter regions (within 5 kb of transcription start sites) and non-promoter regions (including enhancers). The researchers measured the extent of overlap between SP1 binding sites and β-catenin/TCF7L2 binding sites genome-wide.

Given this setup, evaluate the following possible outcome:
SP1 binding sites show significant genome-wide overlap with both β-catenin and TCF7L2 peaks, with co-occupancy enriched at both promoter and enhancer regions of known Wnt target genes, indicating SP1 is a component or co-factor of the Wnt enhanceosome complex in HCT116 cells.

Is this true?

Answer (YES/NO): YES